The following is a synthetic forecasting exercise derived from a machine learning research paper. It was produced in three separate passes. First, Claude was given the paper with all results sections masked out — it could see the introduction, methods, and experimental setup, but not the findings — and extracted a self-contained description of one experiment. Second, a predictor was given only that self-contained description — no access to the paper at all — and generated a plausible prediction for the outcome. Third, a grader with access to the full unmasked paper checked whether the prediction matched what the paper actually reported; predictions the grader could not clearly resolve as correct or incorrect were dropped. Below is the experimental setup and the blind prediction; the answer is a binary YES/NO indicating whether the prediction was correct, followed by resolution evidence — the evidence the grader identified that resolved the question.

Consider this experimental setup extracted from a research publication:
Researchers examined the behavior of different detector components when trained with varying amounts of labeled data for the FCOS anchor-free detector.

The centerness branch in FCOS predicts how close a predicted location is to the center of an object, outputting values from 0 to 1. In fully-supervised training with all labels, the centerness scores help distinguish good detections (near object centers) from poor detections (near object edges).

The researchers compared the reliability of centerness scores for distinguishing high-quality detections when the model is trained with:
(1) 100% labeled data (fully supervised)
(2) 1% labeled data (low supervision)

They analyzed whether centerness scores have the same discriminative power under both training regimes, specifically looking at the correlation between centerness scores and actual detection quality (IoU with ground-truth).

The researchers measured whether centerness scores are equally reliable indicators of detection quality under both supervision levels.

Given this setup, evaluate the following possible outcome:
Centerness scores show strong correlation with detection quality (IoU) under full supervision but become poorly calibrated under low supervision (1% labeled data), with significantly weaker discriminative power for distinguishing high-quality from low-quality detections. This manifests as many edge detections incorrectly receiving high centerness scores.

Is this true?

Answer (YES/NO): NO